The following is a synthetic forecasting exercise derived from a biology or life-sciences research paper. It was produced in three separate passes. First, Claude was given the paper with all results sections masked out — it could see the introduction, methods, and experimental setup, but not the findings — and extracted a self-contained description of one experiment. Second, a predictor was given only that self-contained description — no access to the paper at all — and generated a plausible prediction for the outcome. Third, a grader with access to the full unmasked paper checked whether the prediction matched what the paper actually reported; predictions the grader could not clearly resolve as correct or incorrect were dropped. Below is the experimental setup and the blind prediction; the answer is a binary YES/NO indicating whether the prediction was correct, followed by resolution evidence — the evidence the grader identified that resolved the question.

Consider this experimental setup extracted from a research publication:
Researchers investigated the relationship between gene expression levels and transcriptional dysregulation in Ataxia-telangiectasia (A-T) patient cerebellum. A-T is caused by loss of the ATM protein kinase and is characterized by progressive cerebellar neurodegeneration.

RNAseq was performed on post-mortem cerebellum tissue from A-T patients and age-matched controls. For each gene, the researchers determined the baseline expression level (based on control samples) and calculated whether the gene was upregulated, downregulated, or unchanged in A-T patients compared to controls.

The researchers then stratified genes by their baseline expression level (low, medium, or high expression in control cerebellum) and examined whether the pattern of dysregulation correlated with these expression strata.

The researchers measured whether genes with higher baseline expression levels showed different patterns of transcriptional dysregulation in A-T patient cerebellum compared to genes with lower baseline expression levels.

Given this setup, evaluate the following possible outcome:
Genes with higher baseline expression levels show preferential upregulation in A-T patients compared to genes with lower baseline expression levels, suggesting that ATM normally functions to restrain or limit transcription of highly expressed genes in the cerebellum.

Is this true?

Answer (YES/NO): NO